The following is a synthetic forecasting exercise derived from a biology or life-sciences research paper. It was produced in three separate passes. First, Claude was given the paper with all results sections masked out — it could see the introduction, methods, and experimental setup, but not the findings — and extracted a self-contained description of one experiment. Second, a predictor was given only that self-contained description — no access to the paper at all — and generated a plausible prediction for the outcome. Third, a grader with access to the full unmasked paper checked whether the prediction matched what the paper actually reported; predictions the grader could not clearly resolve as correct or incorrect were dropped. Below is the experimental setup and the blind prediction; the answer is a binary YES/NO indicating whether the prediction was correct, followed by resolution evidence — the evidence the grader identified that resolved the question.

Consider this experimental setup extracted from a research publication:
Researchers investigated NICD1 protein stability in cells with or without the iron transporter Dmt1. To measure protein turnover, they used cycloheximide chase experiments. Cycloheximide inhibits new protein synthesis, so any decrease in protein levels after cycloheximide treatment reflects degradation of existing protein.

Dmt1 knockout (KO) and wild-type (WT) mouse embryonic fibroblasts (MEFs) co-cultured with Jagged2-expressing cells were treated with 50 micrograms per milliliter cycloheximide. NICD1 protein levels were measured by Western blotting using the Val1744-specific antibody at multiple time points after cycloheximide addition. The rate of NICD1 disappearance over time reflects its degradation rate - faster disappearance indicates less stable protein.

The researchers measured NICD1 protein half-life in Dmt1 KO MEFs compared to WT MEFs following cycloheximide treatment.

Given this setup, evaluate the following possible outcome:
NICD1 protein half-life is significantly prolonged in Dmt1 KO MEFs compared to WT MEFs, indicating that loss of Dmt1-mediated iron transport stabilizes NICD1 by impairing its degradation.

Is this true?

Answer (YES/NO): YES